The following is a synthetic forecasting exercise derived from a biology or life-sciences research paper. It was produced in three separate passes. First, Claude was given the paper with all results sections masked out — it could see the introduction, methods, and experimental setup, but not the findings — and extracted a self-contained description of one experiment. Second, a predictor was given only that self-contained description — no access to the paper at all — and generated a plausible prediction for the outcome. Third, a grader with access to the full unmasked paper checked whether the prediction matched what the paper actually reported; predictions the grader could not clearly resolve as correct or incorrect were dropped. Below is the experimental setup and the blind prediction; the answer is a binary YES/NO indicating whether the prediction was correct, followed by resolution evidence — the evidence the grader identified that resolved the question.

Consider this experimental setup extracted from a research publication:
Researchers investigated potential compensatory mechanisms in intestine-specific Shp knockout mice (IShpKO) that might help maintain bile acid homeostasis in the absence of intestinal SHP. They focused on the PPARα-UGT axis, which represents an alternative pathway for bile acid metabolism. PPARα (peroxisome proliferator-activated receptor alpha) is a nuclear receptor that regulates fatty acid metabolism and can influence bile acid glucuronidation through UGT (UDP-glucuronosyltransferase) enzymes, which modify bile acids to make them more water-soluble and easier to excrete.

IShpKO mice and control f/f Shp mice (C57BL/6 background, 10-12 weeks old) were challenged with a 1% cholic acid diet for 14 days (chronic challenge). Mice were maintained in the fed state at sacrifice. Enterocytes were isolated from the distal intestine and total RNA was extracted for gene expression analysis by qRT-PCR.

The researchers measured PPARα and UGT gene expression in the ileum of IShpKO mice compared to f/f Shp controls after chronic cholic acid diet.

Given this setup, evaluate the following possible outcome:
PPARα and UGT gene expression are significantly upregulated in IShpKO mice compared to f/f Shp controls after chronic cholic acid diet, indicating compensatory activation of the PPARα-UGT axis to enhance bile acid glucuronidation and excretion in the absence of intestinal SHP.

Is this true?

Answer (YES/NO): YES